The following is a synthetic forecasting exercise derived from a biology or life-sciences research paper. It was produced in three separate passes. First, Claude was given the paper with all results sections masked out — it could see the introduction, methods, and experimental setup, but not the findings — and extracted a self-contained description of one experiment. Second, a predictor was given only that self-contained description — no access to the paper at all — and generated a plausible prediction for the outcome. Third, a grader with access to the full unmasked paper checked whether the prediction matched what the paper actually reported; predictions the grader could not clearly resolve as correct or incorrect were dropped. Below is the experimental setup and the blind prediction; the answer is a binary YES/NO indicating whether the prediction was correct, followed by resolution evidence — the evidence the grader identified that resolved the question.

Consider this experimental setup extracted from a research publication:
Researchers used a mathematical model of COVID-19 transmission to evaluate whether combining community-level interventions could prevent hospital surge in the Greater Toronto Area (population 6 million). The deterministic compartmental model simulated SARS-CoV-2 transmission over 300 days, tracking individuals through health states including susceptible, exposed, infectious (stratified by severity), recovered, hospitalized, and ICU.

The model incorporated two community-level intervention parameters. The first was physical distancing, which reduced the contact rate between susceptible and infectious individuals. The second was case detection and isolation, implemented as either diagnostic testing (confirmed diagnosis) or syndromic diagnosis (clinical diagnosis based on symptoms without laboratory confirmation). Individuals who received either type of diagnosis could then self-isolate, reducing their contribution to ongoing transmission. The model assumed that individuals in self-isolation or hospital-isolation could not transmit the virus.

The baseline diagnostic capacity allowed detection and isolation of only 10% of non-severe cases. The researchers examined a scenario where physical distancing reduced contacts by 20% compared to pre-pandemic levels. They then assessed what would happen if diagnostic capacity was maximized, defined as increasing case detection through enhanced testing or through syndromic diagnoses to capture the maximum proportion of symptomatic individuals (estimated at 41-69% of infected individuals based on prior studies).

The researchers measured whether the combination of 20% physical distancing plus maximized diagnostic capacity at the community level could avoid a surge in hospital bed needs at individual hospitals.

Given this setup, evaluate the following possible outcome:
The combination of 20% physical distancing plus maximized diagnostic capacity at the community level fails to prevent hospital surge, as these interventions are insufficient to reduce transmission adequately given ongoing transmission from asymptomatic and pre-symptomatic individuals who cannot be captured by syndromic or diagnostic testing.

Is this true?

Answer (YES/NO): NO